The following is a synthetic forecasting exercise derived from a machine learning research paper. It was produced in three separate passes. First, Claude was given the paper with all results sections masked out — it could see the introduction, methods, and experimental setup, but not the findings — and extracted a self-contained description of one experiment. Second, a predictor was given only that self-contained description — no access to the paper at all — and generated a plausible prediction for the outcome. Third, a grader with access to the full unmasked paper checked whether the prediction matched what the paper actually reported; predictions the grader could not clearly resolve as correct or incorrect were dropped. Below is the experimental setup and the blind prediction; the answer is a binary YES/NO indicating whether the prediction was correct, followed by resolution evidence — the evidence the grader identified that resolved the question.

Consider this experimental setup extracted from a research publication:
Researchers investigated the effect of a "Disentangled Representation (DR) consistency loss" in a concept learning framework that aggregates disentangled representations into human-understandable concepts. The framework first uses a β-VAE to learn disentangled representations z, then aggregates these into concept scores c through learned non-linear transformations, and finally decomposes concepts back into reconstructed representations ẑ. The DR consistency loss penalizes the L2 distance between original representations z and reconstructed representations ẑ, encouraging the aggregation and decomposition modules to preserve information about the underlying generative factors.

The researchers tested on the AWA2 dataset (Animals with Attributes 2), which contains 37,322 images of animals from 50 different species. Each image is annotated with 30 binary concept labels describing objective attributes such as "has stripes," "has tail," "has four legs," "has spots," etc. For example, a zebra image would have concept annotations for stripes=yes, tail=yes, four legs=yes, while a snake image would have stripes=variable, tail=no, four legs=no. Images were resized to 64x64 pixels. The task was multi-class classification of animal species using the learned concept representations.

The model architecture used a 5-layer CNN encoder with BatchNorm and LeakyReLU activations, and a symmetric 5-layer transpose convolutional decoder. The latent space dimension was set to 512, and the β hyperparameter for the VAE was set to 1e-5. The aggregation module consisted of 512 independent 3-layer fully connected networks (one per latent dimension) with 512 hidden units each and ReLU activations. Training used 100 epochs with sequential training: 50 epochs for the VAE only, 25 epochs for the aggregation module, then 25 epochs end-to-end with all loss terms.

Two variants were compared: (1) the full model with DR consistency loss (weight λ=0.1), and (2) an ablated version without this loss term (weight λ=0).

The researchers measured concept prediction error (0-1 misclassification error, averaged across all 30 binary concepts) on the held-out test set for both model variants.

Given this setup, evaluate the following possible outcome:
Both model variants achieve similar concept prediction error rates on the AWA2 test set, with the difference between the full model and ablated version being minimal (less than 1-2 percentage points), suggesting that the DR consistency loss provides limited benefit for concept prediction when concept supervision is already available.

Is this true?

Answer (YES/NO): NO